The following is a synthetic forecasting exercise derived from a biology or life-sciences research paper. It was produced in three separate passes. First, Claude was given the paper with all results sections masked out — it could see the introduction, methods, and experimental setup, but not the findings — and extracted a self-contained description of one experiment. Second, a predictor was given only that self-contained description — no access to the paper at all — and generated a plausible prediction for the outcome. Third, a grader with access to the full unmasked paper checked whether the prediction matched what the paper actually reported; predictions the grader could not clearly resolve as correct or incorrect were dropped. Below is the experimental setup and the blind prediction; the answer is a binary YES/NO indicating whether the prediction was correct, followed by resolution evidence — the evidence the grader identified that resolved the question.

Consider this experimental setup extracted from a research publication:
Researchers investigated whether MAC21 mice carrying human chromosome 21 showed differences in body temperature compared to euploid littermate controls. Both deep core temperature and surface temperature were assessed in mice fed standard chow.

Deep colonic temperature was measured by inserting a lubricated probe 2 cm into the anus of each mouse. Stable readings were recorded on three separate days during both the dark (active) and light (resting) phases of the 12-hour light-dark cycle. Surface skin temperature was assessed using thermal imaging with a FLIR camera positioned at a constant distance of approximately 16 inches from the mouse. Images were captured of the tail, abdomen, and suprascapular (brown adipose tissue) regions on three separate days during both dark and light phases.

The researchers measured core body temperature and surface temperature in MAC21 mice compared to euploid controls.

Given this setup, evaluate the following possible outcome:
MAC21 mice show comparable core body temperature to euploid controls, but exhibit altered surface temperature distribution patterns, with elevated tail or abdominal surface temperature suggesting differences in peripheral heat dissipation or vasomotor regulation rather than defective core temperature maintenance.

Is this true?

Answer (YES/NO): NO